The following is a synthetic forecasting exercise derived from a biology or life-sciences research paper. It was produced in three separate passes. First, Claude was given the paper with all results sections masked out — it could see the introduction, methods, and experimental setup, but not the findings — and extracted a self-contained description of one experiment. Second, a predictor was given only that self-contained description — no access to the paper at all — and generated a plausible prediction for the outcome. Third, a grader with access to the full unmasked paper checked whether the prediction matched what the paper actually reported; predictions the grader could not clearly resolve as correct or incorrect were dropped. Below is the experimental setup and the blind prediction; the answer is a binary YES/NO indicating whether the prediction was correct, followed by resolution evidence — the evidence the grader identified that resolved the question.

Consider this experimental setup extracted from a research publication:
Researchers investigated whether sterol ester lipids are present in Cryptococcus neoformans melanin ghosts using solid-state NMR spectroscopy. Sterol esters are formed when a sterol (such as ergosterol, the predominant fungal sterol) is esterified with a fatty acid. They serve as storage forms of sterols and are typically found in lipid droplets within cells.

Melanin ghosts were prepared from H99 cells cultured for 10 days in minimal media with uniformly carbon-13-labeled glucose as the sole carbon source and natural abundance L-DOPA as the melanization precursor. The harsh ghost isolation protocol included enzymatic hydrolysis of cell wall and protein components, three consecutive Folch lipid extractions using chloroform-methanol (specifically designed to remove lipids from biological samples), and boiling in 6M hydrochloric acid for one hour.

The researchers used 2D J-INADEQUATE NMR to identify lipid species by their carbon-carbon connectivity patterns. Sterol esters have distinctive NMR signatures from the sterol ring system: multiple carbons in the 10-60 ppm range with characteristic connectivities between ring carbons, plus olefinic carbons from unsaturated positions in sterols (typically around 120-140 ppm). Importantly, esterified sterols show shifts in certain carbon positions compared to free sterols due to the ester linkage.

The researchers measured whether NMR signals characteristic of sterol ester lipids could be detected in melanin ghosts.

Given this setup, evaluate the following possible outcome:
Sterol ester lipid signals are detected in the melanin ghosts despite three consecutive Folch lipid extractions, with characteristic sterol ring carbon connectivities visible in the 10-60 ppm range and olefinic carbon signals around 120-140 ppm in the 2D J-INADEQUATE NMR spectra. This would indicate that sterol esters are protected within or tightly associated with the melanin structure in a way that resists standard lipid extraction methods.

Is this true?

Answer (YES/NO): YES